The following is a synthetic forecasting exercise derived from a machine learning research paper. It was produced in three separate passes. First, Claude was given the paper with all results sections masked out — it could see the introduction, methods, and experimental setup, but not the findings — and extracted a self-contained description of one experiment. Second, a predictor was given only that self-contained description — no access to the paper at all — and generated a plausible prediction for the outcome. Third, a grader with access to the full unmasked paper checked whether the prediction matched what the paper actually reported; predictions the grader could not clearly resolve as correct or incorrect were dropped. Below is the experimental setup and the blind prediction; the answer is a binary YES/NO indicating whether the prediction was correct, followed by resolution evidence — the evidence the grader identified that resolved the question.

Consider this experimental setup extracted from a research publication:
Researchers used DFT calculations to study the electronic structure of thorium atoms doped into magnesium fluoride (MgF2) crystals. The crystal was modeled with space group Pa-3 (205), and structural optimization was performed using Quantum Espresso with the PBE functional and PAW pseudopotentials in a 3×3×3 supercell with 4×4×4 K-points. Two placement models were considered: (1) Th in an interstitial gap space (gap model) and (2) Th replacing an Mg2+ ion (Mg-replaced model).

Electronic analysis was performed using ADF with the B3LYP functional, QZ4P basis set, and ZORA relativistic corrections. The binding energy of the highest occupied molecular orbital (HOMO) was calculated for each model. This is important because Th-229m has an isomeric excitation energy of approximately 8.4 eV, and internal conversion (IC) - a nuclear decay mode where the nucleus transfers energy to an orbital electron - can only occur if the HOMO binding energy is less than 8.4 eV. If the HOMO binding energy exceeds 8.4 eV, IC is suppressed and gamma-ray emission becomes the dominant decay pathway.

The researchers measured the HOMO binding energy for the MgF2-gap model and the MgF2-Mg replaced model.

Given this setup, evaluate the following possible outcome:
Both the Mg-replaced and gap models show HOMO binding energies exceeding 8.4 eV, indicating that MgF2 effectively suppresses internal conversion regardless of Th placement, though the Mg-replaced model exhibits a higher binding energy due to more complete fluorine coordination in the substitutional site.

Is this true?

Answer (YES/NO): NO